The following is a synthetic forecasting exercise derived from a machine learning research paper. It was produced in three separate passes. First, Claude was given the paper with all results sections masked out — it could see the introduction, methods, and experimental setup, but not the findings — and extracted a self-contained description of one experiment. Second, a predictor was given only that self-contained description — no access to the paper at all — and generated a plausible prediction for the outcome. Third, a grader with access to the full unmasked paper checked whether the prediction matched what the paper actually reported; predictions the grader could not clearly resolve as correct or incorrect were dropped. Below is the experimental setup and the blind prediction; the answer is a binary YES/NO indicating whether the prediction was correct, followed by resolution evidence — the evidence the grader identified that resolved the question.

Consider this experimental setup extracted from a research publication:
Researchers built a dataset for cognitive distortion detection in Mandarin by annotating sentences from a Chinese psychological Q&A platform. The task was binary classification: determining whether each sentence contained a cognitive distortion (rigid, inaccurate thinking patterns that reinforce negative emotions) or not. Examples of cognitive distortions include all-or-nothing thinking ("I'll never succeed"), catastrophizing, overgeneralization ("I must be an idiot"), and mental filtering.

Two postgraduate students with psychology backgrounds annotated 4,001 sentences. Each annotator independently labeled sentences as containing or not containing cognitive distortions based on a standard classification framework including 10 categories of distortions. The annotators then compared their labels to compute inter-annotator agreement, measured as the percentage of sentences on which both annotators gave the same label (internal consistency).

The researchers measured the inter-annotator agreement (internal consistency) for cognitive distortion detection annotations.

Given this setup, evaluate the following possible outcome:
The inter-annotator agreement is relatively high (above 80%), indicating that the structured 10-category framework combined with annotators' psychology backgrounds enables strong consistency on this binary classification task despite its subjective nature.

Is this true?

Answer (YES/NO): YES